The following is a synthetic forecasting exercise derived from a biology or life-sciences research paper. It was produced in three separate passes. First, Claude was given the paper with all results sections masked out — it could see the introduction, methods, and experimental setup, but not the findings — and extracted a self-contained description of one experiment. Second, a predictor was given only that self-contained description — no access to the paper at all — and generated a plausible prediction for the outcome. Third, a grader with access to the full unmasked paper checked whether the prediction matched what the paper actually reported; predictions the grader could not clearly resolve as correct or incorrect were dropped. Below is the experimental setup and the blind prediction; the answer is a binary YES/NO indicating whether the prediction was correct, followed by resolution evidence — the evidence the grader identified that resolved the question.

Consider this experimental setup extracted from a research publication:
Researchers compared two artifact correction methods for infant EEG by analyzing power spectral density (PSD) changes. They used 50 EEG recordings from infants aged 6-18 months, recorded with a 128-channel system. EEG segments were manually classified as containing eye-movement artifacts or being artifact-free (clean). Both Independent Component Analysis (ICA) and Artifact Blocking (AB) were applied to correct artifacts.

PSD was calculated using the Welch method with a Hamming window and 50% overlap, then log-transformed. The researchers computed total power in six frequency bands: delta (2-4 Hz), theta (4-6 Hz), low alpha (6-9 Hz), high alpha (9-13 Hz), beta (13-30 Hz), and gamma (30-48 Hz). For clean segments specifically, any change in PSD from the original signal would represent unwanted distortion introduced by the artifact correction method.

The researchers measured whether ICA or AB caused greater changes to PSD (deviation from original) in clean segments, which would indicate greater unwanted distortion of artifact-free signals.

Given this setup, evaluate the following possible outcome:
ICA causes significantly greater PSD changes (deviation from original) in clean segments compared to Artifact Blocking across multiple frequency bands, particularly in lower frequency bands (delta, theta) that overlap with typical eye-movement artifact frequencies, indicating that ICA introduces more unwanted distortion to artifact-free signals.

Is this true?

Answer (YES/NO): NO